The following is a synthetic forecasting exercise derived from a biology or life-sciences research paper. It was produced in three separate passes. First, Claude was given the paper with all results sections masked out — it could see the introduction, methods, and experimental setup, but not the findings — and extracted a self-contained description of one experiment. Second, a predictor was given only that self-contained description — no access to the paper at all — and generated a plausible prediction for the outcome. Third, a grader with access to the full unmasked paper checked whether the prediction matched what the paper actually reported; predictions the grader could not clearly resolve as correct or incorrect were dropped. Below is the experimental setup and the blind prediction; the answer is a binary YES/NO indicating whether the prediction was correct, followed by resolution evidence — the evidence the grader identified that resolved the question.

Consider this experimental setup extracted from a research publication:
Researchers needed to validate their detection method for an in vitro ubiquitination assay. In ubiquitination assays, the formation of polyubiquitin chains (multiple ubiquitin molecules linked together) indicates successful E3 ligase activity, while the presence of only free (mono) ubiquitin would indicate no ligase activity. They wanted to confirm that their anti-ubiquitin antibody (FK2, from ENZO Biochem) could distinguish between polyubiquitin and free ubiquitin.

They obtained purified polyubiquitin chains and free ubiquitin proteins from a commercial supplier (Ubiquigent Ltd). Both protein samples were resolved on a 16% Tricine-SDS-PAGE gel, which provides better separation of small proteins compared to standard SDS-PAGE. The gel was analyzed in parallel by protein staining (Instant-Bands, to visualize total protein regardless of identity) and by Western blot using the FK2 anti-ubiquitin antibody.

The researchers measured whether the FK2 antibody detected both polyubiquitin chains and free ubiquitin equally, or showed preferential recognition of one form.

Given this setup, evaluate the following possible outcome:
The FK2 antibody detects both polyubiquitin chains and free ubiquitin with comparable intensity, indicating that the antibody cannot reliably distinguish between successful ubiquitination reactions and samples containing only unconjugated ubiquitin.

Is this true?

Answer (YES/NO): NO